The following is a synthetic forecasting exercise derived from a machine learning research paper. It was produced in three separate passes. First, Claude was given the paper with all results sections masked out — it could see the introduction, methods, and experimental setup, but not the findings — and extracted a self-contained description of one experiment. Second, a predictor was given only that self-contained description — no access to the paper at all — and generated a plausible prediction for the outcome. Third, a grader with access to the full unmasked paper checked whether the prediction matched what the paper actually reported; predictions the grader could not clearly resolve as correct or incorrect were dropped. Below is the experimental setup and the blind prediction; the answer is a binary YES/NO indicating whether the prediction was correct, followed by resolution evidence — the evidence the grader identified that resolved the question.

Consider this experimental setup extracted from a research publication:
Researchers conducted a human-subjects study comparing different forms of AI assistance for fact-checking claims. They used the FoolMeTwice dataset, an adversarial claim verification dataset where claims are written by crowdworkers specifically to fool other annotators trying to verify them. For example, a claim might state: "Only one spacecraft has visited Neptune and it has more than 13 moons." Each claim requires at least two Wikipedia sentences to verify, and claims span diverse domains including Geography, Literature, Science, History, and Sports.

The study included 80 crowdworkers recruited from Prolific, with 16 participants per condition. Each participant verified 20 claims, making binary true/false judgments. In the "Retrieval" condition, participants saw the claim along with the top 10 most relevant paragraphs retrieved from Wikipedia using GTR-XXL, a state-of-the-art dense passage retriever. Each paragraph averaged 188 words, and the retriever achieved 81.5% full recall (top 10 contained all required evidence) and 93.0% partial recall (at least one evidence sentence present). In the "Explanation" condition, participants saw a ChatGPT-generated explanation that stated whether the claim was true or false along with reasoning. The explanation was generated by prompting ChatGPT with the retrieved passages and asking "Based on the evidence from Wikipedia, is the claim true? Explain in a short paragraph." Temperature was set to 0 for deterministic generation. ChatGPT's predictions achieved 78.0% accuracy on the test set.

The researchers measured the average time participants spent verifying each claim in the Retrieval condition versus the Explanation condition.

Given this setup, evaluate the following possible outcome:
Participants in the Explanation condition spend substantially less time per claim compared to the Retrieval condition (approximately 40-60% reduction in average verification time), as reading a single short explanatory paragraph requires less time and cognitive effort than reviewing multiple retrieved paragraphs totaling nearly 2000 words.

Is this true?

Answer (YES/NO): YES